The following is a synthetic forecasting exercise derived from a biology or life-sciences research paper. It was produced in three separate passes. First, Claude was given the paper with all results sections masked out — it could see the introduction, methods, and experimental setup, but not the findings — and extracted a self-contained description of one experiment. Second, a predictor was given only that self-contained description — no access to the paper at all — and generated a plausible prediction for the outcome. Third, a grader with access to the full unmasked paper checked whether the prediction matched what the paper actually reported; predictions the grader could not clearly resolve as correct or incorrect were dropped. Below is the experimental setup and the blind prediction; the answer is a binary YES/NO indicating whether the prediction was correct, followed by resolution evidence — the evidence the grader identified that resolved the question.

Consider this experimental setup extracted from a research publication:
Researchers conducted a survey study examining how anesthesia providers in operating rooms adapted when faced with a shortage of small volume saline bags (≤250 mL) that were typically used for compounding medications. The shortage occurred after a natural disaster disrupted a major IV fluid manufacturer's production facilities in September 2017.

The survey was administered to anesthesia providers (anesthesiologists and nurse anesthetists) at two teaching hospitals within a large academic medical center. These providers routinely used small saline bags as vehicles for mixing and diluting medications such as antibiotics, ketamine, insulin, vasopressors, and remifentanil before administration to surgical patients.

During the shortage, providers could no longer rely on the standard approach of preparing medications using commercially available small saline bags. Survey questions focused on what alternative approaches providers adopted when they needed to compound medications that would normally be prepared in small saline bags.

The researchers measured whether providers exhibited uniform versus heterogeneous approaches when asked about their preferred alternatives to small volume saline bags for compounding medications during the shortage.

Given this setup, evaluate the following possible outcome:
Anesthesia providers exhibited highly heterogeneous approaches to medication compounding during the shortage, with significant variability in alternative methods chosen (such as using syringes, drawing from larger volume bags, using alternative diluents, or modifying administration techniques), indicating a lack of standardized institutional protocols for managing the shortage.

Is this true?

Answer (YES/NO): YES